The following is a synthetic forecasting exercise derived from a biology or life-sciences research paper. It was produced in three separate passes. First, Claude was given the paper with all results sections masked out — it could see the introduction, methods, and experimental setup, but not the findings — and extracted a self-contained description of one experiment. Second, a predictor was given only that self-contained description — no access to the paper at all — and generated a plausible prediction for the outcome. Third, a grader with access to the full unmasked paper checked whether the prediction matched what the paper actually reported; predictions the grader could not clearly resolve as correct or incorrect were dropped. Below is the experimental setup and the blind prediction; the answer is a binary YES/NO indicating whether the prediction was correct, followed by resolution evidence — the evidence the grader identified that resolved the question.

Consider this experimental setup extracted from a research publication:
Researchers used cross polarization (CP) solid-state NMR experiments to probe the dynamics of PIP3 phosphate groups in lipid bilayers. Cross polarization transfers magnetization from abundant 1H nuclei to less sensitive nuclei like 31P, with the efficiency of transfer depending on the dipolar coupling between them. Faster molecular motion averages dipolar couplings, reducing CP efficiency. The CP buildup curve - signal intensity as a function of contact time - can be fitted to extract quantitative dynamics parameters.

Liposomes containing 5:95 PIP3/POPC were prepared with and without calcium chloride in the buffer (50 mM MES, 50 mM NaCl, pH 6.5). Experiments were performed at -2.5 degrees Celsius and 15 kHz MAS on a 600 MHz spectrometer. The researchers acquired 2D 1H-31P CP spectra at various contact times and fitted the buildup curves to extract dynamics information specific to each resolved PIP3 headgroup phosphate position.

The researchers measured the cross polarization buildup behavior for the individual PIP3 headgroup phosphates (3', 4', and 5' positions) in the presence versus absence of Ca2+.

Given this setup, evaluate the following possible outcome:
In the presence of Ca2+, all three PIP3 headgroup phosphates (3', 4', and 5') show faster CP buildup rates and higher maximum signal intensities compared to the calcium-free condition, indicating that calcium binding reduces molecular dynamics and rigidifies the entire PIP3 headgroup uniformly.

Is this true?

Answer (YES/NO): NO